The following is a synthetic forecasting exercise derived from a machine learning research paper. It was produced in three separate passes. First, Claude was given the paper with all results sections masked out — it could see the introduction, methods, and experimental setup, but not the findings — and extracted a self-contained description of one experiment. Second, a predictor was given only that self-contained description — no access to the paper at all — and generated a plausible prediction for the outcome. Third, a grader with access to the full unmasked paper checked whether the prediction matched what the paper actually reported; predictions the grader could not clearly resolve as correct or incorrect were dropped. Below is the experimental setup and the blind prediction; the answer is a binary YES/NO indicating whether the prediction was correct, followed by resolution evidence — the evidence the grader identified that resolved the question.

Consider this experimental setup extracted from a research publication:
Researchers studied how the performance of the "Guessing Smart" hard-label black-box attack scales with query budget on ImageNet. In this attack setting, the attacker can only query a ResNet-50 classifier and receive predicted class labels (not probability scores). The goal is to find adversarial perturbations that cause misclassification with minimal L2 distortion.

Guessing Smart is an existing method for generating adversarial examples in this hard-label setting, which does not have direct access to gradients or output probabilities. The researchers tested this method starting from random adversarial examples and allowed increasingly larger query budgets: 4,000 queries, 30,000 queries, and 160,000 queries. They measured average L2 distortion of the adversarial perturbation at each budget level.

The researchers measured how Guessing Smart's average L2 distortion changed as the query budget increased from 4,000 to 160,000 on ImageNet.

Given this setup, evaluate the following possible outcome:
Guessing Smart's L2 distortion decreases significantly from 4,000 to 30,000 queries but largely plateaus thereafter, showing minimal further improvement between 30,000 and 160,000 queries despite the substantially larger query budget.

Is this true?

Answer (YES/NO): YES